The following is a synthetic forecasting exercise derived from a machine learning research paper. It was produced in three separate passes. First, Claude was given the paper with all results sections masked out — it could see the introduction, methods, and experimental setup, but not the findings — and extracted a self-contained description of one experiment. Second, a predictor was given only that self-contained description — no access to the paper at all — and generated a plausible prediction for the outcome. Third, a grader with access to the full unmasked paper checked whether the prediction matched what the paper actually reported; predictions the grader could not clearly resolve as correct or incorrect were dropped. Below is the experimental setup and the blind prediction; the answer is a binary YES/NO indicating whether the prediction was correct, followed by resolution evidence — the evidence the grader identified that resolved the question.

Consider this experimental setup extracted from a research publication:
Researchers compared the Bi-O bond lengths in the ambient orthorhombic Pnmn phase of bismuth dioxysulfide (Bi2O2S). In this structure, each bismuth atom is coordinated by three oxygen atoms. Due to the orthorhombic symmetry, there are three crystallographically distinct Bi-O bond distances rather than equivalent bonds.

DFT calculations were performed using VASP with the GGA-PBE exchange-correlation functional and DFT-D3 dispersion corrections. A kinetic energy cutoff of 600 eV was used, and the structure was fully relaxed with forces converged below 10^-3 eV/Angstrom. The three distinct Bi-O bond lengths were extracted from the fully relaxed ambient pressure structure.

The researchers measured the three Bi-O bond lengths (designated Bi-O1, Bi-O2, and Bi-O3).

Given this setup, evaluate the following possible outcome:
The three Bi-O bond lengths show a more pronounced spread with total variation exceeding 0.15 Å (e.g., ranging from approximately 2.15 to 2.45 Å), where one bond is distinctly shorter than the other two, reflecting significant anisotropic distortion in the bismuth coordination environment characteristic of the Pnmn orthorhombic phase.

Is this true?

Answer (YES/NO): NO